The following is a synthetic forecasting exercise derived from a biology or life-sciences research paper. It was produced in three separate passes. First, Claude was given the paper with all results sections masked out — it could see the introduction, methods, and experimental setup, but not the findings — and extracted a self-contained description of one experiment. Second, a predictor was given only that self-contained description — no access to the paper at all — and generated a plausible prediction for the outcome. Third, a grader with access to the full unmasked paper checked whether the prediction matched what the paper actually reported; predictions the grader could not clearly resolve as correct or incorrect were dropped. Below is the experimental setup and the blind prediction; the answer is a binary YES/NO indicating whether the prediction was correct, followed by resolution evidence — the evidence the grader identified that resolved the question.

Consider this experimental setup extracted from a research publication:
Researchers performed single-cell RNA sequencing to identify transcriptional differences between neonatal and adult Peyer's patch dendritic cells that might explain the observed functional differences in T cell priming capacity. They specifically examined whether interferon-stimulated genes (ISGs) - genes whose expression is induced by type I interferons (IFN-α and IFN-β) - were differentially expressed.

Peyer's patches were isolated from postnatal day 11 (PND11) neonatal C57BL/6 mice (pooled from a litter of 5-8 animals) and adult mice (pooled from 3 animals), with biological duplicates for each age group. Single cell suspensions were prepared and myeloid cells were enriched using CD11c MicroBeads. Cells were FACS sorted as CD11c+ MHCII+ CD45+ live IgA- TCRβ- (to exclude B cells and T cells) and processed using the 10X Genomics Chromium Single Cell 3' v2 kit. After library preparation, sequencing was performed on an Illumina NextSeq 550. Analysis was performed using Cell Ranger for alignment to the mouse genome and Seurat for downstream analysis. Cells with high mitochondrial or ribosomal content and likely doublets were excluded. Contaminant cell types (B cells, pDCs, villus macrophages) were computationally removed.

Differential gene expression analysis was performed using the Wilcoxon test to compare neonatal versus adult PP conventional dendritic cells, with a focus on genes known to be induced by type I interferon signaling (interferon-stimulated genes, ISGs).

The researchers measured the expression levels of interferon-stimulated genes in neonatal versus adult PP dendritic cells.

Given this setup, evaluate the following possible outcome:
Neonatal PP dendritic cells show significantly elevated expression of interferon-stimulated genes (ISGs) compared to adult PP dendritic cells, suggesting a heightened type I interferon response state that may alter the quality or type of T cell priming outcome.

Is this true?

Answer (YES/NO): NO